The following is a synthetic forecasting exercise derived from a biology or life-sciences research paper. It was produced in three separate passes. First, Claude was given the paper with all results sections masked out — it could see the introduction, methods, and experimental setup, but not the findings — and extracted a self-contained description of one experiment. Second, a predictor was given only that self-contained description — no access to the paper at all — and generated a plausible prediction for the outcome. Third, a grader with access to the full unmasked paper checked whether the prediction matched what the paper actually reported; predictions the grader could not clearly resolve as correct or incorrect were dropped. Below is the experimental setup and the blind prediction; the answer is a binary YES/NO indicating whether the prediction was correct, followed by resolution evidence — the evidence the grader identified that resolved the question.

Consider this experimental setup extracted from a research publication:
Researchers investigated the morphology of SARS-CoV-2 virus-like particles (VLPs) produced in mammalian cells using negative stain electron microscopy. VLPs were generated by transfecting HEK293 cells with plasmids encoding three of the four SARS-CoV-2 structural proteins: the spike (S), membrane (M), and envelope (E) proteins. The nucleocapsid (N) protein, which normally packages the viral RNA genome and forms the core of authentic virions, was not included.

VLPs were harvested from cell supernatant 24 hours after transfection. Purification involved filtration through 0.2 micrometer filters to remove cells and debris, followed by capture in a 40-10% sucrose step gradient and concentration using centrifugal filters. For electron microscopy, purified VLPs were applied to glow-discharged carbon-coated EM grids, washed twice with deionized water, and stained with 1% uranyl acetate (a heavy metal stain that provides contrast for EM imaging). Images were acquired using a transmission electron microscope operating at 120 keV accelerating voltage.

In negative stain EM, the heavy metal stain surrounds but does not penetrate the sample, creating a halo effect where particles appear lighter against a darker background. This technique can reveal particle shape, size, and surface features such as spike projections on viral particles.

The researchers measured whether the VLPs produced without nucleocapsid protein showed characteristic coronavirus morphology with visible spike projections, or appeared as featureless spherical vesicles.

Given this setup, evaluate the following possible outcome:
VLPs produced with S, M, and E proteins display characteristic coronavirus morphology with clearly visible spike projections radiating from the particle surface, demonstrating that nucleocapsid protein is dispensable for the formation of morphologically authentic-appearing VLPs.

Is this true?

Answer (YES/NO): YES